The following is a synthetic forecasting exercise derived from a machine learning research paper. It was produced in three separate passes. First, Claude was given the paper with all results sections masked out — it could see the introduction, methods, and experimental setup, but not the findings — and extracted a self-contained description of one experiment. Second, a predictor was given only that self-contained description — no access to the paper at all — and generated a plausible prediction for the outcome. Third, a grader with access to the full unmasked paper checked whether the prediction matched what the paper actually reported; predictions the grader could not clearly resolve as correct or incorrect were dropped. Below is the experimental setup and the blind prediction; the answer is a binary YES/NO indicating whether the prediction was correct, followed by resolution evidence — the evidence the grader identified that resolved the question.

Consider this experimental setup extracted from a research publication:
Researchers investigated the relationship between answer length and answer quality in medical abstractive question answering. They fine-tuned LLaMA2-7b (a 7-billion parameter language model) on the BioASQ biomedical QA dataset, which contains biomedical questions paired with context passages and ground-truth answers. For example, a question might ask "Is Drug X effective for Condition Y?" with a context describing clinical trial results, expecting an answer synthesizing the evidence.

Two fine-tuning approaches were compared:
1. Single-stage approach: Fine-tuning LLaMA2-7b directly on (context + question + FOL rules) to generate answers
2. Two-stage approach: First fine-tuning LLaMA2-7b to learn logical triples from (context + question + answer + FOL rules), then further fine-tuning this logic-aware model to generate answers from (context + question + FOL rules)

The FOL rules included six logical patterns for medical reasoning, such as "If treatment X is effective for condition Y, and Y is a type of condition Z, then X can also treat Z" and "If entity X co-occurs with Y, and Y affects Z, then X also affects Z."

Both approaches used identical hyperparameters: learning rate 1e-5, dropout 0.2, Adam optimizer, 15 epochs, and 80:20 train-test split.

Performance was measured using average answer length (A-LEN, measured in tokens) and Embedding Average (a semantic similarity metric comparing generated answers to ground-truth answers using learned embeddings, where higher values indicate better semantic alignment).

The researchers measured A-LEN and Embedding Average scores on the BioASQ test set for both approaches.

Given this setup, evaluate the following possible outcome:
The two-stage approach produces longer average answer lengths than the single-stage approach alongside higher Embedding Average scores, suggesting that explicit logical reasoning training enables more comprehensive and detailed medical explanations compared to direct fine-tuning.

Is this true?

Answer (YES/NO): NO